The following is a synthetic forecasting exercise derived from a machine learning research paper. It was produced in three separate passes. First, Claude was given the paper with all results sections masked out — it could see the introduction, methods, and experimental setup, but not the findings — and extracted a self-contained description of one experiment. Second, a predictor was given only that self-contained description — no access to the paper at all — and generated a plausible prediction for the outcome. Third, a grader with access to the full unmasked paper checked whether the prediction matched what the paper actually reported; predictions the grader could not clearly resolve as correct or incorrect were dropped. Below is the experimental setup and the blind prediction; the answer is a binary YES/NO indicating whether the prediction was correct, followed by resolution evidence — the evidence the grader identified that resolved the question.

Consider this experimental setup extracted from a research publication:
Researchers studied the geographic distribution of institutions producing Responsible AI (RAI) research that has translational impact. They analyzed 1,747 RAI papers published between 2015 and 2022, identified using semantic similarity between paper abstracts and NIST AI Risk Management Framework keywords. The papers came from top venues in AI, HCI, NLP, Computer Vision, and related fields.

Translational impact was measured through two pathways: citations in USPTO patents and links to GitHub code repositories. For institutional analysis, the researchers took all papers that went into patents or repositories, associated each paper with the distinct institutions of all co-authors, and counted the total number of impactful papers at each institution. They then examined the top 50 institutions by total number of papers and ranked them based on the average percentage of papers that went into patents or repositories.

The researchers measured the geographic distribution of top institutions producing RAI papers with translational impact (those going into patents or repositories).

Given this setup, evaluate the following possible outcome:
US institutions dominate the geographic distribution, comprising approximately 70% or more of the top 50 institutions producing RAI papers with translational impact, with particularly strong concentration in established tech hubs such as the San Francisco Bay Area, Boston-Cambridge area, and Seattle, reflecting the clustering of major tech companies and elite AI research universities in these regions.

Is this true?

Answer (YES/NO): NO